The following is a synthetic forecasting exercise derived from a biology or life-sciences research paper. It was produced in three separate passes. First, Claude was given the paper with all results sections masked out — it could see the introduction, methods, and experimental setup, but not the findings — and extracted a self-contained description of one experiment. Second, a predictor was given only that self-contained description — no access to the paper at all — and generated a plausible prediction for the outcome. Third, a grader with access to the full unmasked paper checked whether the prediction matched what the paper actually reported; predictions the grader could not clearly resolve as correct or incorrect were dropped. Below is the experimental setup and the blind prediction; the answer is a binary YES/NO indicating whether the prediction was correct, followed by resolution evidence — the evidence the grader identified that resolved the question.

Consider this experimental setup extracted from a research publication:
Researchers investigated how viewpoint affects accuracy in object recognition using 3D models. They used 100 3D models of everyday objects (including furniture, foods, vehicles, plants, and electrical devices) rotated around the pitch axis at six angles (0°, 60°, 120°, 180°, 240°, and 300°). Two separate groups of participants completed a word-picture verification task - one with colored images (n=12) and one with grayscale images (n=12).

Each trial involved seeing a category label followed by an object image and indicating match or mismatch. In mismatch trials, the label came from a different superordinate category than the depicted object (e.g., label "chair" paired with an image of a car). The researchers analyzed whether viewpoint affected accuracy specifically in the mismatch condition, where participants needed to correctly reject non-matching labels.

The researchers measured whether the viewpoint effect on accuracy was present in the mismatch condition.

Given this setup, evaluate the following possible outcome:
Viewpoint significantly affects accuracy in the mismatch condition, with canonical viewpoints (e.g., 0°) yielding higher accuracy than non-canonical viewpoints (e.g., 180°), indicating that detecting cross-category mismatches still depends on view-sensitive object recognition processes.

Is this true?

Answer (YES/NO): NO